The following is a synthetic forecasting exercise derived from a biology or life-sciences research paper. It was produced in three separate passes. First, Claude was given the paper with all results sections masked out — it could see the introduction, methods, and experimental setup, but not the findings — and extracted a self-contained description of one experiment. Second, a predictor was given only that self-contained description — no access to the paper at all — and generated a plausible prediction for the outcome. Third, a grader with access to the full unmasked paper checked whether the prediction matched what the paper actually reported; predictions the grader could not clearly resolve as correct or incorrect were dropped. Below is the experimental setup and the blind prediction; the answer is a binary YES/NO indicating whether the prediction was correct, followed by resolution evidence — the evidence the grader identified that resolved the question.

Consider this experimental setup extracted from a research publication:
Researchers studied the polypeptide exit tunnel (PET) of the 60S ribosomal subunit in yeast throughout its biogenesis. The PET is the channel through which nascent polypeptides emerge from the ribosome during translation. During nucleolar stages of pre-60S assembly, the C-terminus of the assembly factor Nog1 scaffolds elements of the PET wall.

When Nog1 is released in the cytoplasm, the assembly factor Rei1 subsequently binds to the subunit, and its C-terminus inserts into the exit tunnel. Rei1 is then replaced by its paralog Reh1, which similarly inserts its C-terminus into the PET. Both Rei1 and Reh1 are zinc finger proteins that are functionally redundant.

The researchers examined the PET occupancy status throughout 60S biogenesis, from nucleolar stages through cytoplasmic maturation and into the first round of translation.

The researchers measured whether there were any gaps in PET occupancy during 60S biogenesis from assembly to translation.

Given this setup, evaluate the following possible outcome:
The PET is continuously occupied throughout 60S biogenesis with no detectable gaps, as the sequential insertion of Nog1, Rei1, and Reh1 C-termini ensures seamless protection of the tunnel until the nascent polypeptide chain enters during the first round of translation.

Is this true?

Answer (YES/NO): YES